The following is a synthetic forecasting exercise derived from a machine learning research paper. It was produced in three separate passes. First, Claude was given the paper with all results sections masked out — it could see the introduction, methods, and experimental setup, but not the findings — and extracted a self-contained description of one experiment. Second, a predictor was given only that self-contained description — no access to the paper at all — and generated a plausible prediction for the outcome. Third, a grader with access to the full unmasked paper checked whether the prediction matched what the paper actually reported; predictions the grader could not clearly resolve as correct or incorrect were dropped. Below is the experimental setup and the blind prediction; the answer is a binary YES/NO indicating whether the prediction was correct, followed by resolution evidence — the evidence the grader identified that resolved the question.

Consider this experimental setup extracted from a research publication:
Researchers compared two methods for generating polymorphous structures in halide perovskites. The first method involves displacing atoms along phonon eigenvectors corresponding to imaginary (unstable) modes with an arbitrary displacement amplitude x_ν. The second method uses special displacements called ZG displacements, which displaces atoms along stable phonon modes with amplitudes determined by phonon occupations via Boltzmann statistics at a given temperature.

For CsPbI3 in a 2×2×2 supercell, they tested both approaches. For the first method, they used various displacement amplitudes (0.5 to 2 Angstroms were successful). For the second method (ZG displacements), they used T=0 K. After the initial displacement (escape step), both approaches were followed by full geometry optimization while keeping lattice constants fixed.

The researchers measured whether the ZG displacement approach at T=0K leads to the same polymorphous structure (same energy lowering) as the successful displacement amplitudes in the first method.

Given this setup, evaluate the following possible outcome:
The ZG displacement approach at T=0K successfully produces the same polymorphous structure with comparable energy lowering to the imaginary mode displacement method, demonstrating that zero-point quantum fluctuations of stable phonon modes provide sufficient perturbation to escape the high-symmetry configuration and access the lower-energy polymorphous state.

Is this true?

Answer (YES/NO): YES